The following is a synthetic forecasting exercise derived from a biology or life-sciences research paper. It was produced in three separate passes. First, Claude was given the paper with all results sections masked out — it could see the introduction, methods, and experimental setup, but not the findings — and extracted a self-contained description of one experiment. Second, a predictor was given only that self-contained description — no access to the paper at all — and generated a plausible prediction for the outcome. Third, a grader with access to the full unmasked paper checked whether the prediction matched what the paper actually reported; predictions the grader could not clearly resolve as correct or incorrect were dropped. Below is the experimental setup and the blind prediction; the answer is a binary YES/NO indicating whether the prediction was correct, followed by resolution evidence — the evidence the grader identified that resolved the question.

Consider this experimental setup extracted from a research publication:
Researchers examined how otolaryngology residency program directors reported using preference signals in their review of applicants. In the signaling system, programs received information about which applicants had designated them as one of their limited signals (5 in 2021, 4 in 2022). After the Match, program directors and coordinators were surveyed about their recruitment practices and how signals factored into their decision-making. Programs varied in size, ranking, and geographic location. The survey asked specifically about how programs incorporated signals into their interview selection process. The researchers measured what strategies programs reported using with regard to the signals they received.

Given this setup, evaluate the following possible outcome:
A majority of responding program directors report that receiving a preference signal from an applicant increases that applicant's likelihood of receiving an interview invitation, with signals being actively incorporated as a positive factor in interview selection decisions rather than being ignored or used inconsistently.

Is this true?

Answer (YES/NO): YES